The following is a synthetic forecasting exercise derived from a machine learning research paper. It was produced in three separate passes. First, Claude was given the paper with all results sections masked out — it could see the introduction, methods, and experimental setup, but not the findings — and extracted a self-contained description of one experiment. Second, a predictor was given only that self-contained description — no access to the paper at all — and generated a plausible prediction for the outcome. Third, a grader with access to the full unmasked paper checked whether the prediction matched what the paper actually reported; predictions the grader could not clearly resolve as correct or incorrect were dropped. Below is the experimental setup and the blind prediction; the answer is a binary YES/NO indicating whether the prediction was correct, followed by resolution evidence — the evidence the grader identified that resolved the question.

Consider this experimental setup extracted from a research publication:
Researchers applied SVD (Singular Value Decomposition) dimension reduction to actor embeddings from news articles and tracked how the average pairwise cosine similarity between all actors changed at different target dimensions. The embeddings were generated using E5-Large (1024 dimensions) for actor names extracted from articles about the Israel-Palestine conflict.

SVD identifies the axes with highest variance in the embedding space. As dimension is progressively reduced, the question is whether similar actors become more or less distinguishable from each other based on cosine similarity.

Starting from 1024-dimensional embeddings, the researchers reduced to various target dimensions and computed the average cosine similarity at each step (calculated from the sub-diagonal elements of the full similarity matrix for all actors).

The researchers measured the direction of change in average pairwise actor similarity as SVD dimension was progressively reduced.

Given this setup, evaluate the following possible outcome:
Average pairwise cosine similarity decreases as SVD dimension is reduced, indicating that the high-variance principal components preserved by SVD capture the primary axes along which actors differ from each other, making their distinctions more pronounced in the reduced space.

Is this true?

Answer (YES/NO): NO